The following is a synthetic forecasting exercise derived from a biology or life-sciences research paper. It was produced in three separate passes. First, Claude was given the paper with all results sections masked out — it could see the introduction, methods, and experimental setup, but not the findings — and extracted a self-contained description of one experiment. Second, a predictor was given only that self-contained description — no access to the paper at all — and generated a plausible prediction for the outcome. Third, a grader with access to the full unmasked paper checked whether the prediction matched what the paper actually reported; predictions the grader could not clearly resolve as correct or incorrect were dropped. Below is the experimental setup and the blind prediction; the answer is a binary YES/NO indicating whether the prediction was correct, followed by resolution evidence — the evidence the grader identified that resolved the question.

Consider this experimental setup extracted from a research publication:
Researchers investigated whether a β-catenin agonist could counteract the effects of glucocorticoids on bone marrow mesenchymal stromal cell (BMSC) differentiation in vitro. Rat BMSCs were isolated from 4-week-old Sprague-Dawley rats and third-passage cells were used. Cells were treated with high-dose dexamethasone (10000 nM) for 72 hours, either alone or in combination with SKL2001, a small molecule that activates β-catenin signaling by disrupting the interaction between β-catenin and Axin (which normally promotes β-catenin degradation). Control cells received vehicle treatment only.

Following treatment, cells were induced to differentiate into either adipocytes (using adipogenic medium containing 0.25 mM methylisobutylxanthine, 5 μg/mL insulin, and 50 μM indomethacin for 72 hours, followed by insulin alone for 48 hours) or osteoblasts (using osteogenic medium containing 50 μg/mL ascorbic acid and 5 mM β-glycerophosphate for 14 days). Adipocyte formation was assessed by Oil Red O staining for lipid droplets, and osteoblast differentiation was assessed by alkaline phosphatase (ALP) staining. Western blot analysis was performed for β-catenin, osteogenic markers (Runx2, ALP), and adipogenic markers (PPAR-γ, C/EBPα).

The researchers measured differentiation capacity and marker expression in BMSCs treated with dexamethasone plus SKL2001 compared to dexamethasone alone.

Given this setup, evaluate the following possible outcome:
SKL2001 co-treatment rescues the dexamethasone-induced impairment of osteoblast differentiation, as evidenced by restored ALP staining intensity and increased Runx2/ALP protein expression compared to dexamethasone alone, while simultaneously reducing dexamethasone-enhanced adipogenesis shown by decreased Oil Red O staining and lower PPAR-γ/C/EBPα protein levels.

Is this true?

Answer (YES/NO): YES